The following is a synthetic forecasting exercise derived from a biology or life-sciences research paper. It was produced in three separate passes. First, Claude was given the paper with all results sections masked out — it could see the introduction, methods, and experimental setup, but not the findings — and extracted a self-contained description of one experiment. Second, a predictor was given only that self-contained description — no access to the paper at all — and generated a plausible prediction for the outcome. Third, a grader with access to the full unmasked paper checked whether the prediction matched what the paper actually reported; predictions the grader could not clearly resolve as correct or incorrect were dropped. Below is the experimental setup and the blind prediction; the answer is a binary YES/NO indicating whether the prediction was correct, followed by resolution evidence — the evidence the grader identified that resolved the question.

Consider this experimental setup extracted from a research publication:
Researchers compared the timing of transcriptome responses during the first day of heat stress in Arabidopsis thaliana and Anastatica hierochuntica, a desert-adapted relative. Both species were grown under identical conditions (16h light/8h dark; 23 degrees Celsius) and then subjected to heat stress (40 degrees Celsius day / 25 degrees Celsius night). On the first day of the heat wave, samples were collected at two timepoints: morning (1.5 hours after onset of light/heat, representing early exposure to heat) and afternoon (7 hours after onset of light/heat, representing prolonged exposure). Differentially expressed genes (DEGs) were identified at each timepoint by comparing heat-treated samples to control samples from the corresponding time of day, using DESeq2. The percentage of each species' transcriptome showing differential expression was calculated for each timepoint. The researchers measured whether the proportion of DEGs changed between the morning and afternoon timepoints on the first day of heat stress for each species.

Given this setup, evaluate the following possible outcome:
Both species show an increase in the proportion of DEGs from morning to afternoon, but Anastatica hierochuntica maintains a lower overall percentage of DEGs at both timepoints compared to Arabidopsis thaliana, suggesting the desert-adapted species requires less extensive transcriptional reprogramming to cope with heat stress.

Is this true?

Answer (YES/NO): NO